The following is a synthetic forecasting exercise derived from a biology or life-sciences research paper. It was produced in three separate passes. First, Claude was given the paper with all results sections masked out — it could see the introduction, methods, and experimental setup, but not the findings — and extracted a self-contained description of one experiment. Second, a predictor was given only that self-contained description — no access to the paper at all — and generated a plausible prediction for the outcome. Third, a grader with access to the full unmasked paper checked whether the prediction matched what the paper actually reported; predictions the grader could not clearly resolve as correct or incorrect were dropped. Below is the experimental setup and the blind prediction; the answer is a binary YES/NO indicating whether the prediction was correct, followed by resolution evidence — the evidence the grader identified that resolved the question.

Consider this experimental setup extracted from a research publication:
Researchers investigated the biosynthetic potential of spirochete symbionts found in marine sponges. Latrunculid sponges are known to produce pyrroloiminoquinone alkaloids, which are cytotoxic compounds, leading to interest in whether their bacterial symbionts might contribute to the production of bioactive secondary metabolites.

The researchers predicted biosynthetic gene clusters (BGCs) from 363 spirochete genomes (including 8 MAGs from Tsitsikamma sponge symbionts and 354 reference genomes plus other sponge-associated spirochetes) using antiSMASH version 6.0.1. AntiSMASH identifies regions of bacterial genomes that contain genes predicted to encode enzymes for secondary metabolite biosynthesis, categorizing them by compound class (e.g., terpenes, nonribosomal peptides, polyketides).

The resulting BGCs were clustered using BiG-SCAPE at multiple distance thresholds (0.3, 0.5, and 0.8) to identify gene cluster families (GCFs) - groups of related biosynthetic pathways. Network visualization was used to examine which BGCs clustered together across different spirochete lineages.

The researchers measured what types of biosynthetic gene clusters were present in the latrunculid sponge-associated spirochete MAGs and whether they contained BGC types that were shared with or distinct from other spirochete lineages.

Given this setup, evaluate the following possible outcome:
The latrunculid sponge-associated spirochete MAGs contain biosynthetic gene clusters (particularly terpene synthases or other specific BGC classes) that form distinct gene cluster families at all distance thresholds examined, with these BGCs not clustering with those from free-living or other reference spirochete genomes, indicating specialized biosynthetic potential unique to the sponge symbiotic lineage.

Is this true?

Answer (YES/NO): YES